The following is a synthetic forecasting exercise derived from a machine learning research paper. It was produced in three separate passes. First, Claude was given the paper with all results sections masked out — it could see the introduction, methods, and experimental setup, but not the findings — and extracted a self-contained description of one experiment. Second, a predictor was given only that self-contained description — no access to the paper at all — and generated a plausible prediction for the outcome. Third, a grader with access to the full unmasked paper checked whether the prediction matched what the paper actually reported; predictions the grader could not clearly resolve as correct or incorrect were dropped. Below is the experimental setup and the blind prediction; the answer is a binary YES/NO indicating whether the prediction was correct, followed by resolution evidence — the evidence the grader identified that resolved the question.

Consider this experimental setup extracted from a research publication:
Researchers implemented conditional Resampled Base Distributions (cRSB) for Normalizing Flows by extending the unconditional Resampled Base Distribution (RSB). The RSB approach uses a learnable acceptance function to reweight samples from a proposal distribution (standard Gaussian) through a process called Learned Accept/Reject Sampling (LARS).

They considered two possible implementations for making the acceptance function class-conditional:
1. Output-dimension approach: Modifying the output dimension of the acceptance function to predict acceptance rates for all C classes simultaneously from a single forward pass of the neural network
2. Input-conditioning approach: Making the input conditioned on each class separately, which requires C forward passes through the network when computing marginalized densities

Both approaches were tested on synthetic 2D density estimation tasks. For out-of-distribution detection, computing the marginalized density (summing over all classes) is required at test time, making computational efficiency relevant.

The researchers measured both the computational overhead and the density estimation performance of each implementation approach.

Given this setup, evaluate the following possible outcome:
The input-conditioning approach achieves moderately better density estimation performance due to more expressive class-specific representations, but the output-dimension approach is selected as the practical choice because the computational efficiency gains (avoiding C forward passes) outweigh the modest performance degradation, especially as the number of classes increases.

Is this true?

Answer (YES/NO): NO